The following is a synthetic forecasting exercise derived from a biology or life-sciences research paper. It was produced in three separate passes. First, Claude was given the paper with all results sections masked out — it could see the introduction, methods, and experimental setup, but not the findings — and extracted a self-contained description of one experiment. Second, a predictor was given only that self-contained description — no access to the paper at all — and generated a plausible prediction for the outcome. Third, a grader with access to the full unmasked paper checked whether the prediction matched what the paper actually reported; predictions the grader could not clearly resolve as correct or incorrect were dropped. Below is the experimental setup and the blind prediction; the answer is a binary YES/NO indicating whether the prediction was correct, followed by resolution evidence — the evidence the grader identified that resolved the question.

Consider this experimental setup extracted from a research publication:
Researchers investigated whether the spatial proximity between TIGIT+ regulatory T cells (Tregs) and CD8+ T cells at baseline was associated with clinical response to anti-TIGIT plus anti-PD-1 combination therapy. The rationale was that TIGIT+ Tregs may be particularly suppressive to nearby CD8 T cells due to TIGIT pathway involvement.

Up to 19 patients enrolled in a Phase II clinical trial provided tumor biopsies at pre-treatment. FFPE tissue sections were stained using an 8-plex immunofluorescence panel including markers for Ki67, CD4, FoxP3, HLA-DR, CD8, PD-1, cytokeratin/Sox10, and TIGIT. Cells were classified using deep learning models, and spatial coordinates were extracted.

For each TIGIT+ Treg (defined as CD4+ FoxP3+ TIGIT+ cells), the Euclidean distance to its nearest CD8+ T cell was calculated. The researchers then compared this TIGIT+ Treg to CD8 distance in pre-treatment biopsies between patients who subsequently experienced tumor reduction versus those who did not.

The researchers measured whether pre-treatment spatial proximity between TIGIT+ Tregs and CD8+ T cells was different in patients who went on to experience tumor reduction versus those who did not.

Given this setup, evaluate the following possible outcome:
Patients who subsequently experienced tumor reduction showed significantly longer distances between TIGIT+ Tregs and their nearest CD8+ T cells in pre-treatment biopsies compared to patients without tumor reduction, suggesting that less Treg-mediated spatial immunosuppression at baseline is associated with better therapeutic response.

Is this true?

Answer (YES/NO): NO